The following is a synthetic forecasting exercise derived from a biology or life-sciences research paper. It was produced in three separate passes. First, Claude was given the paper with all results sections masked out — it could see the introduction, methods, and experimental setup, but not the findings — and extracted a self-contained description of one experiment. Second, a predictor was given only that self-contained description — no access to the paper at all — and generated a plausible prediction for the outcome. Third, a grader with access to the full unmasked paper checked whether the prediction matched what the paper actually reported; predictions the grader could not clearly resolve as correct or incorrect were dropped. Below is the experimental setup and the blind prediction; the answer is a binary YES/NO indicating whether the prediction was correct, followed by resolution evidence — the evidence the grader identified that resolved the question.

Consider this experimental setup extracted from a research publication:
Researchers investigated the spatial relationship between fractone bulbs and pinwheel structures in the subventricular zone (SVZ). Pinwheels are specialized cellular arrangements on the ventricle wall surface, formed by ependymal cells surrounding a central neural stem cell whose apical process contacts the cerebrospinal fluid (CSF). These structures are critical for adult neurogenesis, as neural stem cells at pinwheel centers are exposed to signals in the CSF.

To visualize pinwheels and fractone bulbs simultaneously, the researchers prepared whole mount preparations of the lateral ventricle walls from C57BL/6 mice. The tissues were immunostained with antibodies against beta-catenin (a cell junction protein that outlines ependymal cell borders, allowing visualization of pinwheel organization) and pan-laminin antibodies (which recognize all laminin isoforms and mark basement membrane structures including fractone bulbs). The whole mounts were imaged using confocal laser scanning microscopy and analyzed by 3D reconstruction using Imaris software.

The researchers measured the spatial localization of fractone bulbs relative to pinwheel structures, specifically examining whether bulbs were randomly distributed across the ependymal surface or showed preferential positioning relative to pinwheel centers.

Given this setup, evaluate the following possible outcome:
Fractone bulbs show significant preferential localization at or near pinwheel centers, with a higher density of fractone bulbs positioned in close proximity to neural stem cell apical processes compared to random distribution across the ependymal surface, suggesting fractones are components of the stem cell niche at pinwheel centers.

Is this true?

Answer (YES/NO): YES